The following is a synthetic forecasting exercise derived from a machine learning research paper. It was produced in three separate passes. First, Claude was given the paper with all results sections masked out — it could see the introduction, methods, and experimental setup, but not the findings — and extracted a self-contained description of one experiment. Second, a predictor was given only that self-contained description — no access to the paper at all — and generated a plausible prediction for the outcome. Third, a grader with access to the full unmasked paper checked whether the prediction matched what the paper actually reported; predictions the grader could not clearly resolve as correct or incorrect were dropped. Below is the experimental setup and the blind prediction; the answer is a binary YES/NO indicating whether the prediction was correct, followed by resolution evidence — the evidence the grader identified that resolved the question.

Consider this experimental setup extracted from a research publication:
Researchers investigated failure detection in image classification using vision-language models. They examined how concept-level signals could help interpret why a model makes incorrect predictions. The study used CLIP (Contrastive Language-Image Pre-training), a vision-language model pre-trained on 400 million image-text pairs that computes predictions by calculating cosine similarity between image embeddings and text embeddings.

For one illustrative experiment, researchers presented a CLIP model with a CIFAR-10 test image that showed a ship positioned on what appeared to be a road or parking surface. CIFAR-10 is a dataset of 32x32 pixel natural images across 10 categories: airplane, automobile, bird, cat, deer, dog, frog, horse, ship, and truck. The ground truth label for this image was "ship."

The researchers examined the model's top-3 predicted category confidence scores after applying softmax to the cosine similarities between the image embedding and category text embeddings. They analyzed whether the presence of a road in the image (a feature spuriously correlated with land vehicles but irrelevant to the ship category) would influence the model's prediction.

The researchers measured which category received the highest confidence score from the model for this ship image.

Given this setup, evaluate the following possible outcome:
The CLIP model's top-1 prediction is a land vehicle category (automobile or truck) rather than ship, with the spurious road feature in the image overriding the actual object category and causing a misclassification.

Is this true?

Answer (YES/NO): YES